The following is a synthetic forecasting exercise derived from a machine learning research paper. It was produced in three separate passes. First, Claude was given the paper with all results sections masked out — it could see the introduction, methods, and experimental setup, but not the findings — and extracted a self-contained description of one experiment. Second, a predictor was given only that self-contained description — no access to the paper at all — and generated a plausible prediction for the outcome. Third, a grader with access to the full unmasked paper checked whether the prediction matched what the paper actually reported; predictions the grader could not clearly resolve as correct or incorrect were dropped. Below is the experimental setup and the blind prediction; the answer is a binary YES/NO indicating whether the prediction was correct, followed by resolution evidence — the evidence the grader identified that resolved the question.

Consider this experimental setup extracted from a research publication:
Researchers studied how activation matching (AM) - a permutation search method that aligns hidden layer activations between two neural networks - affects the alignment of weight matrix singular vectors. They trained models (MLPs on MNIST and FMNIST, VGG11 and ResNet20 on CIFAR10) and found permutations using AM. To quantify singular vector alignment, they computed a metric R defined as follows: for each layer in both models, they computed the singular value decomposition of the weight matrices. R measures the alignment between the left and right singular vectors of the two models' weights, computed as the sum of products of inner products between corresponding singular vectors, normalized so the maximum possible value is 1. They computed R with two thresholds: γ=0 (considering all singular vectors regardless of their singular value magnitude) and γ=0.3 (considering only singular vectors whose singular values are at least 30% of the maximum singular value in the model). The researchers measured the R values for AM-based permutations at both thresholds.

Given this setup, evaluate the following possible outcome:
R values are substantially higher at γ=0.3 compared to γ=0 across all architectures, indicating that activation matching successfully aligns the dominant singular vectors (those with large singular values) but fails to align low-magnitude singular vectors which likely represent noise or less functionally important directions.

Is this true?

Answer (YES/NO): YES